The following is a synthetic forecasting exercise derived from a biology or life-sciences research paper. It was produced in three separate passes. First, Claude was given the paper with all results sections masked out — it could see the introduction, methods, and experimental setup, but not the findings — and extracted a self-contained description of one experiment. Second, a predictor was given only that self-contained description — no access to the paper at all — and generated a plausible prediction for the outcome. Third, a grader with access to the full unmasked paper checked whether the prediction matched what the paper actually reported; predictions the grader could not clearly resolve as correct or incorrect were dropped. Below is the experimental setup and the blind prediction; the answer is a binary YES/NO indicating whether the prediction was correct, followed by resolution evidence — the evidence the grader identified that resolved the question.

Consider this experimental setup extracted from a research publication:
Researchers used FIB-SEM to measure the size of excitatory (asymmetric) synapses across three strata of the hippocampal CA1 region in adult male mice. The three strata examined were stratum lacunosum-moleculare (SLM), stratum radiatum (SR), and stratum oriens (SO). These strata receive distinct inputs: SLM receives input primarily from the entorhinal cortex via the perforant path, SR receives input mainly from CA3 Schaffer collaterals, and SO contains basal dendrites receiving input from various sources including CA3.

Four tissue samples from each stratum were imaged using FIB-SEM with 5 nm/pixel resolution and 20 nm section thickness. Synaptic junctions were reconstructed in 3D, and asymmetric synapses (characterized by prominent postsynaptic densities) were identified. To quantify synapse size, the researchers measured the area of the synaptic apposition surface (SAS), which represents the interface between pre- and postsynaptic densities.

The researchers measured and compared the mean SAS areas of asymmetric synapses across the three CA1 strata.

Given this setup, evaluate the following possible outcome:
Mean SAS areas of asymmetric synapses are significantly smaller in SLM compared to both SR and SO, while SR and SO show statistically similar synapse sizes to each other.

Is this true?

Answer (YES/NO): NO